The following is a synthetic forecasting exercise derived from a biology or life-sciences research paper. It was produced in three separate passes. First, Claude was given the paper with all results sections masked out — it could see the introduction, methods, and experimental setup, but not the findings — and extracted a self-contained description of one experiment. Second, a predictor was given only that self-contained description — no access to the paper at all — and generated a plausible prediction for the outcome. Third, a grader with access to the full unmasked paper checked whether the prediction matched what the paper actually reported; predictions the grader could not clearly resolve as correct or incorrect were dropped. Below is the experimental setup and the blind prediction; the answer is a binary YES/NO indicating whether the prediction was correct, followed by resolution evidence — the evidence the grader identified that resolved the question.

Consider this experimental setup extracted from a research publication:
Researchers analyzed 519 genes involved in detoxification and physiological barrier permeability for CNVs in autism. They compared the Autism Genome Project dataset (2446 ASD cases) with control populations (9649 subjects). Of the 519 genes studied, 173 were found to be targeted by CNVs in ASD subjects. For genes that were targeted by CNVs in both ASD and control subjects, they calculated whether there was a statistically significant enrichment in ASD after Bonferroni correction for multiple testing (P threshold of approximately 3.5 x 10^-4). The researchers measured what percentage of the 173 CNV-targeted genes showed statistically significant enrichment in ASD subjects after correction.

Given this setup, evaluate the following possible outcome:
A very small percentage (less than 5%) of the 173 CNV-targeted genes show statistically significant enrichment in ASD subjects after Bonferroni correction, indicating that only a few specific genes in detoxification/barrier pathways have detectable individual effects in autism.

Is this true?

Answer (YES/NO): NO